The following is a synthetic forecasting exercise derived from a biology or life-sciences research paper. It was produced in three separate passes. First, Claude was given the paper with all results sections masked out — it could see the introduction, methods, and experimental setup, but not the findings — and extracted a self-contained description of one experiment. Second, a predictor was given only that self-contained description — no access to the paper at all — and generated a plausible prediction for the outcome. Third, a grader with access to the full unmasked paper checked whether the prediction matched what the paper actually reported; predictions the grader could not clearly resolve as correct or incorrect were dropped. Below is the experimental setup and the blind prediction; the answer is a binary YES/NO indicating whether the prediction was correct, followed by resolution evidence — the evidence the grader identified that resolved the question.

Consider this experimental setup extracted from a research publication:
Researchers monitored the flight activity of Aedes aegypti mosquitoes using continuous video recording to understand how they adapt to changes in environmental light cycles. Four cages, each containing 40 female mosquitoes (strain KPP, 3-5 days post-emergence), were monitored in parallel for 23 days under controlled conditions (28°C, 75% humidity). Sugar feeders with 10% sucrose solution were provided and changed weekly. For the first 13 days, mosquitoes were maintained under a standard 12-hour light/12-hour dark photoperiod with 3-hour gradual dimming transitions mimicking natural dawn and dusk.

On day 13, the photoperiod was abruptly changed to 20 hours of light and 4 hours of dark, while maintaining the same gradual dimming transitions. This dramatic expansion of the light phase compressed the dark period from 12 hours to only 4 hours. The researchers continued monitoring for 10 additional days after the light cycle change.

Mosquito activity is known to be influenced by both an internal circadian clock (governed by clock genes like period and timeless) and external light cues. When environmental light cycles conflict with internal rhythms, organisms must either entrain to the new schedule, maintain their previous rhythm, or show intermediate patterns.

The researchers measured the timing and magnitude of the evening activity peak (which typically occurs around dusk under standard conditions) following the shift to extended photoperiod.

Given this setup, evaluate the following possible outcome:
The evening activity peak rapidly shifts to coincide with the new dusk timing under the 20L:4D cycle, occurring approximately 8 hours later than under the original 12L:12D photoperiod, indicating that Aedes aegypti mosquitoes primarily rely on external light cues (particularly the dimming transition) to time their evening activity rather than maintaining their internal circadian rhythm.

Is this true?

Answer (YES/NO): NO